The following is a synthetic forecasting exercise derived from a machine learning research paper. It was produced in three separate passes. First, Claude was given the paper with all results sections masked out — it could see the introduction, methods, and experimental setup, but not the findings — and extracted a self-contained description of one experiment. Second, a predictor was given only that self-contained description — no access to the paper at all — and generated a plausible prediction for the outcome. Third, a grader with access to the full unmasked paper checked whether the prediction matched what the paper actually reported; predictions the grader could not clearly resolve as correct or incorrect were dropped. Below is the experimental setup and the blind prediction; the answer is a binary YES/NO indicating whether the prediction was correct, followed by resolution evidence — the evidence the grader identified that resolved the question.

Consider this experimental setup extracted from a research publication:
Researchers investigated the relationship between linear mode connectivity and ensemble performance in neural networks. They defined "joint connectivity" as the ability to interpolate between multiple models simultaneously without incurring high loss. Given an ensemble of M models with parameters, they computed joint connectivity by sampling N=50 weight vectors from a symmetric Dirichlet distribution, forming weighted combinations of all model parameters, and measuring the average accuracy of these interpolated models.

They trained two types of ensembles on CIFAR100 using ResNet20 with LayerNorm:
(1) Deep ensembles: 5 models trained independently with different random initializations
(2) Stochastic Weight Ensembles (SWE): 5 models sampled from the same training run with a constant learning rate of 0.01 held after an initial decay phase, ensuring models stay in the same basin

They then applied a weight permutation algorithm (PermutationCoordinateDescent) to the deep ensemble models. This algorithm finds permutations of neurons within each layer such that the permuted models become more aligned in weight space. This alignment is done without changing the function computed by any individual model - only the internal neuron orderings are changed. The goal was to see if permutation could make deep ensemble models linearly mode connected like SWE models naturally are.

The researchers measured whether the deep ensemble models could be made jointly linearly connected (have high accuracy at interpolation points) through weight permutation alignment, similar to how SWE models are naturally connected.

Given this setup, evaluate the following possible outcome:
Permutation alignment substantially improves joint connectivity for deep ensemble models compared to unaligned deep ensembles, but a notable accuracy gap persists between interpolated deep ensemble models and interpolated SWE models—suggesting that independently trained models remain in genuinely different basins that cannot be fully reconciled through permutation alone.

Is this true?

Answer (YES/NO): YES